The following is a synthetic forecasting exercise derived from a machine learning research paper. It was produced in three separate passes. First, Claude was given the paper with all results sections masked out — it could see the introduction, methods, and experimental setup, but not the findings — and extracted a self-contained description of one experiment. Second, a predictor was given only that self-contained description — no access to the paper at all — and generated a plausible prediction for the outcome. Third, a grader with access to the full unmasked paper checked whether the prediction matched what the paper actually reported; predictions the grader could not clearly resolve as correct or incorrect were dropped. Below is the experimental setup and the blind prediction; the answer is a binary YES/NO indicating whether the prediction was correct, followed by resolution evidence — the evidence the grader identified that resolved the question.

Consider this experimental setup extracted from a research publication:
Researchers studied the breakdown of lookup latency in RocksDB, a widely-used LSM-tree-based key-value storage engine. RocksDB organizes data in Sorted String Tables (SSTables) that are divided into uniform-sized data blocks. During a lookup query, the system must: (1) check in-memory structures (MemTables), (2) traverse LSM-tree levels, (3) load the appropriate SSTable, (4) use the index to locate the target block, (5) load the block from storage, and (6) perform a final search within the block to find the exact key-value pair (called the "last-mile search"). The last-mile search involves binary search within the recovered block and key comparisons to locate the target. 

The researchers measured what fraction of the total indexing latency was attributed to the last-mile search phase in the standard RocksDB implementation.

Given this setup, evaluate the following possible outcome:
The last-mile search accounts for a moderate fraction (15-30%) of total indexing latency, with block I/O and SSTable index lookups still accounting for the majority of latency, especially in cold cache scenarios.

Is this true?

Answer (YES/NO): NO